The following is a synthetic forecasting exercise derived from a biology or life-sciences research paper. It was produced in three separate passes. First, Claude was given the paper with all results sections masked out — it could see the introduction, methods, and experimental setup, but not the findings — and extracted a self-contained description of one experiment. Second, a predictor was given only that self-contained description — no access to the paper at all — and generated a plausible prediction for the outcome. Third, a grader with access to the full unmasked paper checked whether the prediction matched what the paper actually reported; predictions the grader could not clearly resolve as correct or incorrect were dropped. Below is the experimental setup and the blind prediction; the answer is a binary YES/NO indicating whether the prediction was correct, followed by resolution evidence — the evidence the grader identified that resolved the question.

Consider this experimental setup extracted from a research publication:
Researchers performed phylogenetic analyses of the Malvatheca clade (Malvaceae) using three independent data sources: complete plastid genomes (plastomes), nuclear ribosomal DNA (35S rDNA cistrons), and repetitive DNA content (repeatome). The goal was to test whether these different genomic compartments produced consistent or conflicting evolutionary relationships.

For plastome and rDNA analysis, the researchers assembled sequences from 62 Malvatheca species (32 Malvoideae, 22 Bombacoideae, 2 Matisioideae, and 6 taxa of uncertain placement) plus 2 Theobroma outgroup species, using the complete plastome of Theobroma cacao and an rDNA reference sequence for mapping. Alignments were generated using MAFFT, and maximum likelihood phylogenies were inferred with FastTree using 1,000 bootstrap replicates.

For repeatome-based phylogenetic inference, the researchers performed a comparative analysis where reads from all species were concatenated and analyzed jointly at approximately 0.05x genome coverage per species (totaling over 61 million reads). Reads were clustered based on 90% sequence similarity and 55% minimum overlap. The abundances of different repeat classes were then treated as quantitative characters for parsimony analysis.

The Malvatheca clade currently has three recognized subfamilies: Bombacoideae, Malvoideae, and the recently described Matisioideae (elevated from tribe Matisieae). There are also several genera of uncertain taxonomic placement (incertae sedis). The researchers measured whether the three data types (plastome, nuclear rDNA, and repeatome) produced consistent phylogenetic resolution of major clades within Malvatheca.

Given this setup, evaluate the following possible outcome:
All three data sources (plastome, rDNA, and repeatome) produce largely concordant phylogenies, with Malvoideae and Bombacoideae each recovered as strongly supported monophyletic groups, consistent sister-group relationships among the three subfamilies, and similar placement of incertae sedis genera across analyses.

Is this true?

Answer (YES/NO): NO